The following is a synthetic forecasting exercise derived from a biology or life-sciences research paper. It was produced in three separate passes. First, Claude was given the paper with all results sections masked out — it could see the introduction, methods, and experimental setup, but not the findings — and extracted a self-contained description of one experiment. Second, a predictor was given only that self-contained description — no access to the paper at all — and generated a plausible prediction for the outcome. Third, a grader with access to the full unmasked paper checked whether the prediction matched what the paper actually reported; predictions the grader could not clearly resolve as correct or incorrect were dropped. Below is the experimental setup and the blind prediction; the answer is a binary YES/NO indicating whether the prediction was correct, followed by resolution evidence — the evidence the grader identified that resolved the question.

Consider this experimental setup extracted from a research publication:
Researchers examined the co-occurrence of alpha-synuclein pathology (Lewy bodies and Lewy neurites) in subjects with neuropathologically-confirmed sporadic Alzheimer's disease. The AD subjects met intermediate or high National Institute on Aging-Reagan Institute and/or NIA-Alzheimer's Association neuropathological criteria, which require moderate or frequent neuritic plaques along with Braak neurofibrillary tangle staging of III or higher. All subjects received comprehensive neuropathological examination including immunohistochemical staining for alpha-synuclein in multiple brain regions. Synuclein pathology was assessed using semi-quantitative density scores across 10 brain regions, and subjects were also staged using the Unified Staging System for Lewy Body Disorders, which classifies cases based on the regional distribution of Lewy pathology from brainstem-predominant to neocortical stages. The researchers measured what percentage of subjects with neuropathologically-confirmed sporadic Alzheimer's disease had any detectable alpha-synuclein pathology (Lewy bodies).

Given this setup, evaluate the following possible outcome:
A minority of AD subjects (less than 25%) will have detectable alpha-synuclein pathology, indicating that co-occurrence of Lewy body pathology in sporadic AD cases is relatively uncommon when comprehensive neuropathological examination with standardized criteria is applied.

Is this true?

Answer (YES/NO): NO